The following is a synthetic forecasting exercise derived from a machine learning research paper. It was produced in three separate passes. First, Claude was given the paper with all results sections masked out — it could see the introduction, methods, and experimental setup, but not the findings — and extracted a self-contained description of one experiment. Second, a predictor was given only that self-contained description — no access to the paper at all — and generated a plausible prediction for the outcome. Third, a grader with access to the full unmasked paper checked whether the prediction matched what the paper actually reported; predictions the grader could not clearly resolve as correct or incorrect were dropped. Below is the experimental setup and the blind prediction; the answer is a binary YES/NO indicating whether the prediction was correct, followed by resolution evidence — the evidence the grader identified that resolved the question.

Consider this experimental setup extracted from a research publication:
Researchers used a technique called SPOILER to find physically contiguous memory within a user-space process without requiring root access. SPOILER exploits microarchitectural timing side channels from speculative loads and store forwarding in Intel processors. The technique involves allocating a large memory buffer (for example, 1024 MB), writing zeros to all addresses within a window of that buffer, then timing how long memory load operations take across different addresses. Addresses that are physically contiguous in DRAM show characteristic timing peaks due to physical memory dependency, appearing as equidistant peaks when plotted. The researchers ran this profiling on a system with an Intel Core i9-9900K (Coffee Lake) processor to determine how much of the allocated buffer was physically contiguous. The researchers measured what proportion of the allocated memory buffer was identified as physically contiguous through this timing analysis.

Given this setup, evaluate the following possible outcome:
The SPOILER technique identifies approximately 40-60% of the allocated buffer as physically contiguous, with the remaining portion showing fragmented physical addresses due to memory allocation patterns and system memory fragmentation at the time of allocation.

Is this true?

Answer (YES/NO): NO